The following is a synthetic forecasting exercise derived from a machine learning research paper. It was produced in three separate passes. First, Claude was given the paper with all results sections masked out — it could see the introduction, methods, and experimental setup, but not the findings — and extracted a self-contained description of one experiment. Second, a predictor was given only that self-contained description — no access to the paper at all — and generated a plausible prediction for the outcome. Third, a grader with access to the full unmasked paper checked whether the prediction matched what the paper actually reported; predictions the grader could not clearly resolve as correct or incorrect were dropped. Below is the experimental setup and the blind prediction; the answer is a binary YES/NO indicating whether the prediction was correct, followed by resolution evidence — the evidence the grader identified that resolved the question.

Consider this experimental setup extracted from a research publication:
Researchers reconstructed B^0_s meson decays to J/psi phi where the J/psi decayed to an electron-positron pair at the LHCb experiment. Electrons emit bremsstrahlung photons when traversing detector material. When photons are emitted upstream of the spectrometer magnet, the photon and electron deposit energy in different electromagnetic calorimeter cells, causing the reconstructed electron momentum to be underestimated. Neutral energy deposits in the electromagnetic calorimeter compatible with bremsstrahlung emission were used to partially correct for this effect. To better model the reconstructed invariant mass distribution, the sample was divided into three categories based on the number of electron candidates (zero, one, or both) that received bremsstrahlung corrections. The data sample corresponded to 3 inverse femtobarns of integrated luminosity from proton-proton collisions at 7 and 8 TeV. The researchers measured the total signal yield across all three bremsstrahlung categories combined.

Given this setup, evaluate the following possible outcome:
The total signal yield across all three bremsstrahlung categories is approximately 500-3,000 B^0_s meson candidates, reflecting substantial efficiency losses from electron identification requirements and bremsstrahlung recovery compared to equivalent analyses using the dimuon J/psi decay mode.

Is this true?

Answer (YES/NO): NO